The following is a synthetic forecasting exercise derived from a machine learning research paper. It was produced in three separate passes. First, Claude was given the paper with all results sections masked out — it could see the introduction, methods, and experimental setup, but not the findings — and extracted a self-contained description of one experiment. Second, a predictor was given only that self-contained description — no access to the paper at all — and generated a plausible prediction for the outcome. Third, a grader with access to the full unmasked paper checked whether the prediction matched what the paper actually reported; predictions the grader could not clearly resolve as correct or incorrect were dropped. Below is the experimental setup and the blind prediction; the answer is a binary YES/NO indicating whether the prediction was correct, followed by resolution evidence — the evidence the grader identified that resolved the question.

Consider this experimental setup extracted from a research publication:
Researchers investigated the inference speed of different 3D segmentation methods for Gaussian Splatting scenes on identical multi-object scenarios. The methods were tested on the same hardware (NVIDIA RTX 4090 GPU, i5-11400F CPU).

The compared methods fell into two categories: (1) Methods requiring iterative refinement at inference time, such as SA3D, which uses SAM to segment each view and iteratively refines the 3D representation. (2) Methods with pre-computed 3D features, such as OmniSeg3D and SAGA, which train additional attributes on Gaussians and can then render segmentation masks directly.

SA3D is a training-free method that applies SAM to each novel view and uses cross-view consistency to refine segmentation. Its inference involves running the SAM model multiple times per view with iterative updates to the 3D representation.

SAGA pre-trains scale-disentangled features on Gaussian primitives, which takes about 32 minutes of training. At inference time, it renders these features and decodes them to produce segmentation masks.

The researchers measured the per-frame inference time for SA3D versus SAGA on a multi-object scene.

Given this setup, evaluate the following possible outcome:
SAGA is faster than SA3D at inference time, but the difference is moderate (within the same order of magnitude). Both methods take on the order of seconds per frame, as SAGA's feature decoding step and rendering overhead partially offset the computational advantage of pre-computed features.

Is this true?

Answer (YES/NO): NO